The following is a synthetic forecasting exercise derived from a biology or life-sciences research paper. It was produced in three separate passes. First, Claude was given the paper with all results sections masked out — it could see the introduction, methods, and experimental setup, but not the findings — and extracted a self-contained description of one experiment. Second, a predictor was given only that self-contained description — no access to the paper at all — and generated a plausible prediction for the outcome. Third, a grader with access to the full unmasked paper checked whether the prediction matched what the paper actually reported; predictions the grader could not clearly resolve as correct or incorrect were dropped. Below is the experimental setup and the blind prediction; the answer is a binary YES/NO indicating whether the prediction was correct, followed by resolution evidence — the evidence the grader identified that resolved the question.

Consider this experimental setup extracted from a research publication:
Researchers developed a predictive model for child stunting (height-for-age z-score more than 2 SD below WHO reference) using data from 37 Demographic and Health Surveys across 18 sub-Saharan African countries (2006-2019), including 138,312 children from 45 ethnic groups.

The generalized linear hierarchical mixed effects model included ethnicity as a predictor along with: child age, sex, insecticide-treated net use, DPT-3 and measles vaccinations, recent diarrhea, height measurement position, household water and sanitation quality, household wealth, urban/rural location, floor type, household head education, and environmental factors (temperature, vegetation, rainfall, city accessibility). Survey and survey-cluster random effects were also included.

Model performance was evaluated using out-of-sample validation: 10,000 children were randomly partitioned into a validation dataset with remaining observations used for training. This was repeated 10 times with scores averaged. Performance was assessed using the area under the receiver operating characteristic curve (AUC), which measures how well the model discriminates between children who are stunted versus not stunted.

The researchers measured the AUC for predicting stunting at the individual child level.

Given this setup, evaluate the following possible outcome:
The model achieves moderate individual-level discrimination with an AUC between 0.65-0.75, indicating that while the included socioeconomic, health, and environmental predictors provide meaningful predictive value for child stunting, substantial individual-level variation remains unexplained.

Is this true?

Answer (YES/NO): YES